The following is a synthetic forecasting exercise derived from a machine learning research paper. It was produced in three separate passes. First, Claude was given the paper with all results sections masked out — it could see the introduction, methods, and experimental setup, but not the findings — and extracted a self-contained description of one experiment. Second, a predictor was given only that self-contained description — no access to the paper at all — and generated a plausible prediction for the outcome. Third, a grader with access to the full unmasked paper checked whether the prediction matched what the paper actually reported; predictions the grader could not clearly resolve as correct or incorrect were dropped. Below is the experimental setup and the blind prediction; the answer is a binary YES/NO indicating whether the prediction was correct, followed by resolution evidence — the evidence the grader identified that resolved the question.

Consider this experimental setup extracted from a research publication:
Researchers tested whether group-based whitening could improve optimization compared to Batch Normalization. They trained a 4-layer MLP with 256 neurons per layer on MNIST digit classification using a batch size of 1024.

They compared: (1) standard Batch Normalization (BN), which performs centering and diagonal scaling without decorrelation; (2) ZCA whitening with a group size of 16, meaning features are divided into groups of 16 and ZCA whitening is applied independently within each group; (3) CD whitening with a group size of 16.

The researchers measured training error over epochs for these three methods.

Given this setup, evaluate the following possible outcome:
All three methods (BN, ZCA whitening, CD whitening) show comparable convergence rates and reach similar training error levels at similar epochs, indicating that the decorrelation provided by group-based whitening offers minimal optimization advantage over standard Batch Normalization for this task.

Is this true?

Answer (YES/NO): NO